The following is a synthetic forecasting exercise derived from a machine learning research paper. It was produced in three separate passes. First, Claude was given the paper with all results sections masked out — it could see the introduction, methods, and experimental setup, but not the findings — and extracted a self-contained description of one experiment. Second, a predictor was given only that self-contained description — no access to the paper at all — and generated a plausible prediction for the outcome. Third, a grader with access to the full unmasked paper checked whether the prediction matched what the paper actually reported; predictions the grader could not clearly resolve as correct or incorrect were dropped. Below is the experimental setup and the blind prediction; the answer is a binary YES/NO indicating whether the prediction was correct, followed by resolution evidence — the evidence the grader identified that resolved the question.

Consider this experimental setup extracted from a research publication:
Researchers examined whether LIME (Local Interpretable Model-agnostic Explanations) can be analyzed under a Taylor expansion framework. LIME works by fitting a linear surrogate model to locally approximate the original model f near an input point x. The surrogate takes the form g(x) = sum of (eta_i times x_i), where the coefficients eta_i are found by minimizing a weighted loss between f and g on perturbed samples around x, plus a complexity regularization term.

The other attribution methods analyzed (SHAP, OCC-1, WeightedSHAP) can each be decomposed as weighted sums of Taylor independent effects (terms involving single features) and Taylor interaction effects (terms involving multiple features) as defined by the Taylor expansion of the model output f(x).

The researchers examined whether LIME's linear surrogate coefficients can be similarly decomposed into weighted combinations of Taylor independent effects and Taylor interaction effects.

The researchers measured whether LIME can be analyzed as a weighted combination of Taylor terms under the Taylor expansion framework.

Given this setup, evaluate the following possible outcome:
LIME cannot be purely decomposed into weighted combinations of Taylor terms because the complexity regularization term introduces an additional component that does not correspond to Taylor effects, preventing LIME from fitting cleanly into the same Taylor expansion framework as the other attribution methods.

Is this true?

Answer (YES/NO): NO